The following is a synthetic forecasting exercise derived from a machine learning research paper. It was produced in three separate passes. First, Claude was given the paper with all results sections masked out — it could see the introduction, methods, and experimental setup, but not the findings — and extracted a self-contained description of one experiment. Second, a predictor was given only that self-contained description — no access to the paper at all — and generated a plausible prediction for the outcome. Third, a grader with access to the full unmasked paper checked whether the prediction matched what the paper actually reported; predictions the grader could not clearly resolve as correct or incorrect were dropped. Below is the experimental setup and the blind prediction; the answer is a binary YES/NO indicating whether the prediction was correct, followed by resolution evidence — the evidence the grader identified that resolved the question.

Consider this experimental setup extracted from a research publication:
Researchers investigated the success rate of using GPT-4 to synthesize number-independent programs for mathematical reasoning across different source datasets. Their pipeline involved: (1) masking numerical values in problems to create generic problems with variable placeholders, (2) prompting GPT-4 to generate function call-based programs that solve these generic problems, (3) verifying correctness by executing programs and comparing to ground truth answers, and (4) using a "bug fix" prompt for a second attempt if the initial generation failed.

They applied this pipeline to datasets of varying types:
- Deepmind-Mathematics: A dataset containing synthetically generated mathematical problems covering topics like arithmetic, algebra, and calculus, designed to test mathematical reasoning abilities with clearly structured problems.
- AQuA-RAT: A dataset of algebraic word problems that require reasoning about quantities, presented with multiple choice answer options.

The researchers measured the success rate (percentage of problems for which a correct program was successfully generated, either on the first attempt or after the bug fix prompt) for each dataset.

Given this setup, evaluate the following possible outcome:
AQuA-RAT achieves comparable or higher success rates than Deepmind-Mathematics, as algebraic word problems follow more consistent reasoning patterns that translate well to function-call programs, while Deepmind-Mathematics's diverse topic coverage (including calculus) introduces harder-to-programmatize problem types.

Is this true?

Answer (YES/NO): NO